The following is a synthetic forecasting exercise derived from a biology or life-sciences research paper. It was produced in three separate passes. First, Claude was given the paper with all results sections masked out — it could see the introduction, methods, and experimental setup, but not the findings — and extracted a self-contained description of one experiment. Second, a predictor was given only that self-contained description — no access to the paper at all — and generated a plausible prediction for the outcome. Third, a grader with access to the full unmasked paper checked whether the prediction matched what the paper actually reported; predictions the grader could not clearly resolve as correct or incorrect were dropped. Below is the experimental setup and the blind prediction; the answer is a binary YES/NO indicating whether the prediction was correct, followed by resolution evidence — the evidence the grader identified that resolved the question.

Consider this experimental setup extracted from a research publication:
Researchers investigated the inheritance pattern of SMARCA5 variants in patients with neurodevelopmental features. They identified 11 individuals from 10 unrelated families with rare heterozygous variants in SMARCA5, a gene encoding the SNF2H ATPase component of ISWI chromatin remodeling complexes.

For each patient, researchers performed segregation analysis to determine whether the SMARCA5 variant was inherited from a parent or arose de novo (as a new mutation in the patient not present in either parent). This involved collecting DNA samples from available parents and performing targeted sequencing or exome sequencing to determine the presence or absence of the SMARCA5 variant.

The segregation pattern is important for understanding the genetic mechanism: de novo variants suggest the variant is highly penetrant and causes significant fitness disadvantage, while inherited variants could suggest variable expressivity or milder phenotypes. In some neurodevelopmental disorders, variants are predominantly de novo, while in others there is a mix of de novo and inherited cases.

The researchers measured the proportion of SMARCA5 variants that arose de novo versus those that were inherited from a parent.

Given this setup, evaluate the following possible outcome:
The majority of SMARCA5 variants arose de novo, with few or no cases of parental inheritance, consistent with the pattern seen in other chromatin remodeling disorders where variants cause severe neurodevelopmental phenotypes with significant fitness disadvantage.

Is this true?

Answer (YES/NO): YES